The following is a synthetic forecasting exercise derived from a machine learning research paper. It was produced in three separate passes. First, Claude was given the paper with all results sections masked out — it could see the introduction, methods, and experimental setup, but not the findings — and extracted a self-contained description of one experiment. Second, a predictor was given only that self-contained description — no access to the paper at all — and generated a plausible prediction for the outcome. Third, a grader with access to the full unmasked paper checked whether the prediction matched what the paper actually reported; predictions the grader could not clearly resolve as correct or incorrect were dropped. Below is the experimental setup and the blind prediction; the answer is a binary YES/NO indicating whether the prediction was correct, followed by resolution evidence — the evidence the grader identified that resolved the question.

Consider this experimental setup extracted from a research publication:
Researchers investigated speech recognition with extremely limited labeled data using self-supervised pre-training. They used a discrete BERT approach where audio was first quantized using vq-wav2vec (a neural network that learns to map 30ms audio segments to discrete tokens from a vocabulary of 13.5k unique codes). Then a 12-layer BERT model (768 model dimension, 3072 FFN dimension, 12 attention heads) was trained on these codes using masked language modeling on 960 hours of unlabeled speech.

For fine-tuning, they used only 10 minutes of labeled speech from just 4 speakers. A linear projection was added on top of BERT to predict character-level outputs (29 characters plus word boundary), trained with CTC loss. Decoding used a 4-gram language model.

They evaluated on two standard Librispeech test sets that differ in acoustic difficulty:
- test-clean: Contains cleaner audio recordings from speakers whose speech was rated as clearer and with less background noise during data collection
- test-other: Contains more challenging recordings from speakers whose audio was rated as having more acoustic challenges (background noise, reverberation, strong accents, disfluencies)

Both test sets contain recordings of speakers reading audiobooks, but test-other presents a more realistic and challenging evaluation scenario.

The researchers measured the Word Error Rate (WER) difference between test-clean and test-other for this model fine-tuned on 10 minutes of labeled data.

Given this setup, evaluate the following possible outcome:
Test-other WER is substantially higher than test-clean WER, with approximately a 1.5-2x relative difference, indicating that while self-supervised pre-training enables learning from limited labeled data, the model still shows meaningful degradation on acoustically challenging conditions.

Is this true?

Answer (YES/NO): YES